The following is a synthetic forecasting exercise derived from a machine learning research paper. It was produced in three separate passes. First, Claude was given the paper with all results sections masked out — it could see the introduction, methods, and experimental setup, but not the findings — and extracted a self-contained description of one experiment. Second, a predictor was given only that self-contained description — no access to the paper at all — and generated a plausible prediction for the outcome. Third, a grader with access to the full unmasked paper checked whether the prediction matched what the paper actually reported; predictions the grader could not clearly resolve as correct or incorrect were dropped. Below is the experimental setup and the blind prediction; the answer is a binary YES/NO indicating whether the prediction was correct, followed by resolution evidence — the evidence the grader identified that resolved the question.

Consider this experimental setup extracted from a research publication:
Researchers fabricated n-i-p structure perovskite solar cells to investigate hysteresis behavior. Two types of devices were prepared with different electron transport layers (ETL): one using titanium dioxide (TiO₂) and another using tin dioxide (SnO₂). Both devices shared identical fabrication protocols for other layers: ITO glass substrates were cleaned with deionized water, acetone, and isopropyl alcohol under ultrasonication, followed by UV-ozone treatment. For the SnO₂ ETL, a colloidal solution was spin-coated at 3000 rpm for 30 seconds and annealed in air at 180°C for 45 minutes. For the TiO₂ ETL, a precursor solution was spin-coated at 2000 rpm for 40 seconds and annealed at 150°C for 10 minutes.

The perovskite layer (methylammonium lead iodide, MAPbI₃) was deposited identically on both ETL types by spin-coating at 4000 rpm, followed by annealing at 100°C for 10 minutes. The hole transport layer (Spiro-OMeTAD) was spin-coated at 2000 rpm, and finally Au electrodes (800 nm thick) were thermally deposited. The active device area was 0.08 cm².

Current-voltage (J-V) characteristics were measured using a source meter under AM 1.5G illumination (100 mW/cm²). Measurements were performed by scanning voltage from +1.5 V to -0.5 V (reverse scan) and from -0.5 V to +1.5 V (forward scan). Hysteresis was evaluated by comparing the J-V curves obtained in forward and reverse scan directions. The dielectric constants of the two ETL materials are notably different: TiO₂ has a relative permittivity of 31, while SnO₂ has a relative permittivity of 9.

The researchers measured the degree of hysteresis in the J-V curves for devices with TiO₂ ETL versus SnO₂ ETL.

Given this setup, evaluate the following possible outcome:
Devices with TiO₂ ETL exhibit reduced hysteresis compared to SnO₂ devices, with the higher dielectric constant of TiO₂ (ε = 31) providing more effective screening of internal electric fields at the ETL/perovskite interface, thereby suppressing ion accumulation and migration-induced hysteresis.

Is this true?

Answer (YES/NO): NO